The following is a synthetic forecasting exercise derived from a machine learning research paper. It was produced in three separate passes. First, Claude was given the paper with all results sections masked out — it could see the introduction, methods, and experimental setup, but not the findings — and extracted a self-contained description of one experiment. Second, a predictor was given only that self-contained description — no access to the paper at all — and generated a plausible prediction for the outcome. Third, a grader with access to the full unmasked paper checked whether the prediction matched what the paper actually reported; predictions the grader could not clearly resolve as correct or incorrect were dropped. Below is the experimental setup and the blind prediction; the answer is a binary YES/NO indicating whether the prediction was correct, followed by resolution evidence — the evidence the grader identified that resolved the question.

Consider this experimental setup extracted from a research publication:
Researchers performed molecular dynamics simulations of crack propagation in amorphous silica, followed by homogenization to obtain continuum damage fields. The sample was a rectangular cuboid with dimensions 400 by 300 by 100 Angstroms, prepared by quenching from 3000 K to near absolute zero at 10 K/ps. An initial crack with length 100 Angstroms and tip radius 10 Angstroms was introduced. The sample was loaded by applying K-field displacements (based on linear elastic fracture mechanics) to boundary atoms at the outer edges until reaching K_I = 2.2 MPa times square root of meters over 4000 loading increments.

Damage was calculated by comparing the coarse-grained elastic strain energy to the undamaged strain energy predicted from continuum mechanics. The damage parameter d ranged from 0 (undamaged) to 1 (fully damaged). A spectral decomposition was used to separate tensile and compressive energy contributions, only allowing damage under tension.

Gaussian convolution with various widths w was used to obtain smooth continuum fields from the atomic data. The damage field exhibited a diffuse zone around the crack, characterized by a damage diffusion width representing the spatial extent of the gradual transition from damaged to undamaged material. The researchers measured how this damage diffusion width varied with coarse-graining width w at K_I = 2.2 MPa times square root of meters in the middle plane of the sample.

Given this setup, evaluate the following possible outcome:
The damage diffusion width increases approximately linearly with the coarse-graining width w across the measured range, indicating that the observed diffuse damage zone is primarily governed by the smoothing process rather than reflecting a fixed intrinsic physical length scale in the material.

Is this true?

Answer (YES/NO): NO